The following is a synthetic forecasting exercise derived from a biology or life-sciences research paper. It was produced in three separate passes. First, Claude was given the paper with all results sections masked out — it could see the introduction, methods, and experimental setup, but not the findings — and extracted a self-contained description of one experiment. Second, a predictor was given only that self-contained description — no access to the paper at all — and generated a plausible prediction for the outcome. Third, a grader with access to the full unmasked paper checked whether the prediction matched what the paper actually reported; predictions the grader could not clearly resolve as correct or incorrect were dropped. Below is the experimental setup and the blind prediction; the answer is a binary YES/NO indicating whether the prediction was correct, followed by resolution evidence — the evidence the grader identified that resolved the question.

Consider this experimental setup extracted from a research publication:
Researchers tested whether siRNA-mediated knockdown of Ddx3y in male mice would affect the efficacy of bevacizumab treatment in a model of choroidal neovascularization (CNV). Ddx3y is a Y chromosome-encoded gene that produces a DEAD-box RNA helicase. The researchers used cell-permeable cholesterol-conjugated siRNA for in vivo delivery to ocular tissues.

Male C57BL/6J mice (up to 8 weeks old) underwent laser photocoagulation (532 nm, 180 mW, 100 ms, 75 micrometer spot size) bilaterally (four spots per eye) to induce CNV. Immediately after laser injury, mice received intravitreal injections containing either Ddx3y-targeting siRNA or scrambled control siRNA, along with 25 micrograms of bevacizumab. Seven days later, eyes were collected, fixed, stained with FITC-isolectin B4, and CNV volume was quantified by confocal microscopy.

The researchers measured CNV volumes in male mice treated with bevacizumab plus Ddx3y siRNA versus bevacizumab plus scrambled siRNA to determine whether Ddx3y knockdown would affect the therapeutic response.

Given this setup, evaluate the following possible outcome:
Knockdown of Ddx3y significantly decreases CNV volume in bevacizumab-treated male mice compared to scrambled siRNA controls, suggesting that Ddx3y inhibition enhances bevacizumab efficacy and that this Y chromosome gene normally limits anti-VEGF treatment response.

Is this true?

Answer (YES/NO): NO